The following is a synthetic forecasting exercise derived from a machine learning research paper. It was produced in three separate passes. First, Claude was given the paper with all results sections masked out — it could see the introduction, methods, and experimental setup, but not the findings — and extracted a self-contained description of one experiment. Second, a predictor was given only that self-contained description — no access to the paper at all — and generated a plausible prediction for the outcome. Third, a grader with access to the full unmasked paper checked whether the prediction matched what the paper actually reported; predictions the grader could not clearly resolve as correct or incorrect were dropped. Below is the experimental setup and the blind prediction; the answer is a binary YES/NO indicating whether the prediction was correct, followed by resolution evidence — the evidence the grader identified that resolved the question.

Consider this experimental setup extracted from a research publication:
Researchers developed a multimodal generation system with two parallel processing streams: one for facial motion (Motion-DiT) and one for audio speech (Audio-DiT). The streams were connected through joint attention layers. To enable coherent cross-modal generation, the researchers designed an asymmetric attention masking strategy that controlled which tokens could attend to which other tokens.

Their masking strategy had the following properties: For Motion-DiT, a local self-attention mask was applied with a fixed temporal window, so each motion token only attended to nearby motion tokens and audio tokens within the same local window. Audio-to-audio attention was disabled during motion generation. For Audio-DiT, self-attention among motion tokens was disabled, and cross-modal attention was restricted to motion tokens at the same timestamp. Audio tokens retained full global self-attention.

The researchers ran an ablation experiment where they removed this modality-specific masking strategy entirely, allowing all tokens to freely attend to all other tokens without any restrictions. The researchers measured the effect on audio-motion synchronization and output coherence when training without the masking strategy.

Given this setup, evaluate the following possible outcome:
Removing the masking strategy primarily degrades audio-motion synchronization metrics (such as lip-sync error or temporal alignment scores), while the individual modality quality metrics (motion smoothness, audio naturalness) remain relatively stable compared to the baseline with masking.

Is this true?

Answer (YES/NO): NO